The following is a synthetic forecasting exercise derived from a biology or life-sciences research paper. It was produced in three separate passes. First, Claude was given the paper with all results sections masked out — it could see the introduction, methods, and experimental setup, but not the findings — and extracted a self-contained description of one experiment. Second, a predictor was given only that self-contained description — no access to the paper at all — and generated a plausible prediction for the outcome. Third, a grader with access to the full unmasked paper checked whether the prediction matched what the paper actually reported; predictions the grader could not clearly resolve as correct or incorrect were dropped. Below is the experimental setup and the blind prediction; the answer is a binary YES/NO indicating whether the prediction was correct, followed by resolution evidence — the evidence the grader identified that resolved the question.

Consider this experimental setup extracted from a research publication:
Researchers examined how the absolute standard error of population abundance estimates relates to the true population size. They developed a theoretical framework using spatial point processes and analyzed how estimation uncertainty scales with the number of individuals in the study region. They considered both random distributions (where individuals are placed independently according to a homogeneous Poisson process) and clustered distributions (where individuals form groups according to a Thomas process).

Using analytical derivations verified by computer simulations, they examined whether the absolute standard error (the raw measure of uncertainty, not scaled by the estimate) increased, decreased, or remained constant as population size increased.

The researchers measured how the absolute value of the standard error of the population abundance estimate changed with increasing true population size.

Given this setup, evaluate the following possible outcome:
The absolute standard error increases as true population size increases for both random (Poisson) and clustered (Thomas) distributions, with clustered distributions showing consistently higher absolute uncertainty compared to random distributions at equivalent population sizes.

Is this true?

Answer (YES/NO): YES